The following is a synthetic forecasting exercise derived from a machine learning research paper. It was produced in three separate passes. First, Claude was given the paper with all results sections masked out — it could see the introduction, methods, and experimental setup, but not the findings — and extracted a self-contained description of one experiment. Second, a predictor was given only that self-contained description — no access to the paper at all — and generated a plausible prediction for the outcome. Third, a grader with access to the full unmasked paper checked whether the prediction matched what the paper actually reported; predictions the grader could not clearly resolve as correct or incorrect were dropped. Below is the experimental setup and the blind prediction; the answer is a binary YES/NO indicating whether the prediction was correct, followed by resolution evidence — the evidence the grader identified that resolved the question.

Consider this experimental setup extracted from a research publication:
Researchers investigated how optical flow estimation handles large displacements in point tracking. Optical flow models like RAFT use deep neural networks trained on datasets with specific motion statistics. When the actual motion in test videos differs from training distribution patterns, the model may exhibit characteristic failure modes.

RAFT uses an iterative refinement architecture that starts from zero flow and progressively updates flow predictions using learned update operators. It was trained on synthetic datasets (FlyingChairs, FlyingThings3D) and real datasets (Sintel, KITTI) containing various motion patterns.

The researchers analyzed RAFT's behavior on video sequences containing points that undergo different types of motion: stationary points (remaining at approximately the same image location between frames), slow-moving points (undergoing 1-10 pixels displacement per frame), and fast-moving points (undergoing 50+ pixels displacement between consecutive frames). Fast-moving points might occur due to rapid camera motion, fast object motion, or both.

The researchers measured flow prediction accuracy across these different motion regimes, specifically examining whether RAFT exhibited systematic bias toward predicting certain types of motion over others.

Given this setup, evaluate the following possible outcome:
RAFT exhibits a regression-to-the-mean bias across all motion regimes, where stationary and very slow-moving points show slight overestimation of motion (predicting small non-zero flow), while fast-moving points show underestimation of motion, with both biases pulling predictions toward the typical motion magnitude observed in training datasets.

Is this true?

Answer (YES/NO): NO